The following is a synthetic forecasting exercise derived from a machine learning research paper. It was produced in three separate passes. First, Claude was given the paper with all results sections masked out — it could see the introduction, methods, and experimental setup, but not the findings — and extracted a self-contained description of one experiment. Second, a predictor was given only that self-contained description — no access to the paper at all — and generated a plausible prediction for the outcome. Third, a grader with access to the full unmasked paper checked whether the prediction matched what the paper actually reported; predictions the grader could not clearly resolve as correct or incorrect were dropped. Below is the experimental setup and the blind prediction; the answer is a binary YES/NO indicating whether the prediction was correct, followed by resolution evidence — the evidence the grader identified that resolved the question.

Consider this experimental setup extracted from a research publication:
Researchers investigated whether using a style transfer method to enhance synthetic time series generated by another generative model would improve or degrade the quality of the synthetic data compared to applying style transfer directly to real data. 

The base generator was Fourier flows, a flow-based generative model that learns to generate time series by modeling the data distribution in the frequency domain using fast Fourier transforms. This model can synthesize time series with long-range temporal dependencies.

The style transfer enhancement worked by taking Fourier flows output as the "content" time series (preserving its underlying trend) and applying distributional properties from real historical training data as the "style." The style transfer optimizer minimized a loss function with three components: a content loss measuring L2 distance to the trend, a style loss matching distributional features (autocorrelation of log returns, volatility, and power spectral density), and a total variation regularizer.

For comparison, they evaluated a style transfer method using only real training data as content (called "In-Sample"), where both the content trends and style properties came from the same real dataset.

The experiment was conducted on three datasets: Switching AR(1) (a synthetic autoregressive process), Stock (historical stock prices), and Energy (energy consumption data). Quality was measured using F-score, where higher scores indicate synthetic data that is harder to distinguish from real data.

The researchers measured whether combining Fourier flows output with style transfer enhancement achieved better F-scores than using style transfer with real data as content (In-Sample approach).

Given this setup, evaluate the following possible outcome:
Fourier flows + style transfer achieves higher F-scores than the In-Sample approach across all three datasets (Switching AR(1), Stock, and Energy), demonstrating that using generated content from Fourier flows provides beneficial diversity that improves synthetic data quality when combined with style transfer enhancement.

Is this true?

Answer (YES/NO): NO